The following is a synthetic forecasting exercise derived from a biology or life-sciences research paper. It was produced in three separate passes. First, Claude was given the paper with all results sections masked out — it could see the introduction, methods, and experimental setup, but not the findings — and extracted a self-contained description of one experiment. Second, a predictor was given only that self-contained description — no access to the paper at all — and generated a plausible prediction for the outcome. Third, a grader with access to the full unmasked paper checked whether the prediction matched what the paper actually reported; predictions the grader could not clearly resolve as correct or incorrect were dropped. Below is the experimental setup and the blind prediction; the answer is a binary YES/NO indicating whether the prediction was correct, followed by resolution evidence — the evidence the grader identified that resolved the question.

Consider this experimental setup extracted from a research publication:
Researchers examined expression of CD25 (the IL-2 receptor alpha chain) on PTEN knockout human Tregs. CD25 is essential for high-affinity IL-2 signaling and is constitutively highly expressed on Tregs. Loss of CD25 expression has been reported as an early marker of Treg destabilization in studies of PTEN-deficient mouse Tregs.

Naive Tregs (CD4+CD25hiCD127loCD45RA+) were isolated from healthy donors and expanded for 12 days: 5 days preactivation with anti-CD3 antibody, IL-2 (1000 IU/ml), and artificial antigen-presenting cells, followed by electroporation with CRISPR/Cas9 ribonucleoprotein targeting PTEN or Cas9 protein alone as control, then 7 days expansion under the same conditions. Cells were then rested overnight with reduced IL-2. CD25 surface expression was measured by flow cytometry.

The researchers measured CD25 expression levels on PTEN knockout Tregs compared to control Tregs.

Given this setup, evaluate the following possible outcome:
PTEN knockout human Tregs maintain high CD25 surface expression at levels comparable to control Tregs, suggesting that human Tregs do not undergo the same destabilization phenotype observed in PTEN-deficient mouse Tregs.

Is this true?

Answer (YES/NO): YES